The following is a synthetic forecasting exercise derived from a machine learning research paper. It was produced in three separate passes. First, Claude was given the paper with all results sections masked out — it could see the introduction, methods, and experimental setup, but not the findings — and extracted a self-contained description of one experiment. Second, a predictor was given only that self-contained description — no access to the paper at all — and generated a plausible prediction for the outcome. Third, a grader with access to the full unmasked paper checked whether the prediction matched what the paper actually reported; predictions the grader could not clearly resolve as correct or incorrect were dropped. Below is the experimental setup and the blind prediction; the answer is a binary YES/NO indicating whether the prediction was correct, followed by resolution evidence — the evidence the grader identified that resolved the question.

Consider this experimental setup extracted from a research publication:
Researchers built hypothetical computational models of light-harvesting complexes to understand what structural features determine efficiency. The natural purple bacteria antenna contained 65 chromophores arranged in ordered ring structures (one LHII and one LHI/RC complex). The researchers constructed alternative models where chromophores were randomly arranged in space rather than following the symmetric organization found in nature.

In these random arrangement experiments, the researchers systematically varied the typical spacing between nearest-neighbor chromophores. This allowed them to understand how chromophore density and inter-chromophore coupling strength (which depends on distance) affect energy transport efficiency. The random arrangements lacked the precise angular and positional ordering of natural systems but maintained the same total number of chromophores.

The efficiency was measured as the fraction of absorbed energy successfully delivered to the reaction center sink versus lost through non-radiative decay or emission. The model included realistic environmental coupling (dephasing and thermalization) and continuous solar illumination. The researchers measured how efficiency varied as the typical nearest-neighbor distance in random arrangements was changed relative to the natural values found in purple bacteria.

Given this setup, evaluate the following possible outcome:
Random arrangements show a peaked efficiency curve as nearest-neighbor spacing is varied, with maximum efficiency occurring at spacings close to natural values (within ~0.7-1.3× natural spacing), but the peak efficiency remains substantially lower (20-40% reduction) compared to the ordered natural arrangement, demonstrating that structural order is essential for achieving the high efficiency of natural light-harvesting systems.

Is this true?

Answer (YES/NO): NO